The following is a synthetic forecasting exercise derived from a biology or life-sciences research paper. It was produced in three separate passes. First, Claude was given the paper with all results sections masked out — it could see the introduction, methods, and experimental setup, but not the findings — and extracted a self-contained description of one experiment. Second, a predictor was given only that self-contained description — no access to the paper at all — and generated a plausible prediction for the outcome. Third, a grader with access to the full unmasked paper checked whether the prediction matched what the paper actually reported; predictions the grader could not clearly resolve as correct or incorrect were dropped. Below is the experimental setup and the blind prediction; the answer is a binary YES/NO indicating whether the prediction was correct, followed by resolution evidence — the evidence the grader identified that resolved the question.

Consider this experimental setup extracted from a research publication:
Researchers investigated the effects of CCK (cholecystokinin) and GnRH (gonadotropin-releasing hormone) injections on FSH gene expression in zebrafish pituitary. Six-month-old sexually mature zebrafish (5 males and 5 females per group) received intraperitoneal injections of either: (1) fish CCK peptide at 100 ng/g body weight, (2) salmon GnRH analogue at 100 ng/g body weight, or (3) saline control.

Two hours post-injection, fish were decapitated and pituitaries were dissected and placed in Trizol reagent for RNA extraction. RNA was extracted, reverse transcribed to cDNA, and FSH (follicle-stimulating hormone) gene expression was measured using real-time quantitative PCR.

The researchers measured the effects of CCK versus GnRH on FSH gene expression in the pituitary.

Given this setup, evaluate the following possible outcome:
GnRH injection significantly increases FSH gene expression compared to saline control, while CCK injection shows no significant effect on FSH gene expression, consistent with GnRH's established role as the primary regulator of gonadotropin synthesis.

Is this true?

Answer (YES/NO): NO